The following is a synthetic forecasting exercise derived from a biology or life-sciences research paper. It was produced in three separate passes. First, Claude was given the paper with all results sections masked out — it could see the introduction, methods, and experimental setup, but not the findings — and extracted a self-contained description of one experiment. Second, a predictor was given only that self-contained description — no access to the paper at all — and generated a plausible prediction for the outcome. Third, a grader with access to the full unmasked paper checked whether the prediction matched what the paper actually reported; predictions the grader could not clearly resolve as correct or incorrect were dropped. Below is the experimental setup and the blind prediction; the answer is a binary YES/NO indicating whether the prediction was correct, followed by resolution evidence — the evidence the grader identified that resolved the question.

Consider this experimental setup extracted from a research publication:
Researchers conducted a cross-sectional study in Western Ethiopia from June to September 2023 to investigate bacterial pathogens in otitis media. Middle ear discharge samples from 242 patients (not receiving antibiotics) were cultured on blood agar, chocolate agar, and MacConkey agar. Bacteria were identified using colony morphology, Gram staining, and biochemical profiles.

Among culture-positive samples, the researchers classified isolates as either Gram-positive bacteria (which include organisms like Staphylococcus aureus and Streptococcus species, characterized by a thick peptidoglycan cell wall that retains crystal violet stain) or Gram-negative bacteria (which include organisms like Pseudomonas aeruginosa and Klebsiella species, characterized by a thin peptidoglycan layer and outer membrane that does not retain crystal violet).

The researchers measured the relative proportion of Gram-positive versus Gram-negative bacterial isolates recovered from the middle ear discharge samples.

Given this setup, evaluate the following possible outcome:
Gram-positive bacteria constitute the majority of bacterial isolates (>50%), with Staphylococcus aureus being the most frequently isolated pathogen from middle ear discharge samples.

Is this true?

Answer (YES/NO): NO